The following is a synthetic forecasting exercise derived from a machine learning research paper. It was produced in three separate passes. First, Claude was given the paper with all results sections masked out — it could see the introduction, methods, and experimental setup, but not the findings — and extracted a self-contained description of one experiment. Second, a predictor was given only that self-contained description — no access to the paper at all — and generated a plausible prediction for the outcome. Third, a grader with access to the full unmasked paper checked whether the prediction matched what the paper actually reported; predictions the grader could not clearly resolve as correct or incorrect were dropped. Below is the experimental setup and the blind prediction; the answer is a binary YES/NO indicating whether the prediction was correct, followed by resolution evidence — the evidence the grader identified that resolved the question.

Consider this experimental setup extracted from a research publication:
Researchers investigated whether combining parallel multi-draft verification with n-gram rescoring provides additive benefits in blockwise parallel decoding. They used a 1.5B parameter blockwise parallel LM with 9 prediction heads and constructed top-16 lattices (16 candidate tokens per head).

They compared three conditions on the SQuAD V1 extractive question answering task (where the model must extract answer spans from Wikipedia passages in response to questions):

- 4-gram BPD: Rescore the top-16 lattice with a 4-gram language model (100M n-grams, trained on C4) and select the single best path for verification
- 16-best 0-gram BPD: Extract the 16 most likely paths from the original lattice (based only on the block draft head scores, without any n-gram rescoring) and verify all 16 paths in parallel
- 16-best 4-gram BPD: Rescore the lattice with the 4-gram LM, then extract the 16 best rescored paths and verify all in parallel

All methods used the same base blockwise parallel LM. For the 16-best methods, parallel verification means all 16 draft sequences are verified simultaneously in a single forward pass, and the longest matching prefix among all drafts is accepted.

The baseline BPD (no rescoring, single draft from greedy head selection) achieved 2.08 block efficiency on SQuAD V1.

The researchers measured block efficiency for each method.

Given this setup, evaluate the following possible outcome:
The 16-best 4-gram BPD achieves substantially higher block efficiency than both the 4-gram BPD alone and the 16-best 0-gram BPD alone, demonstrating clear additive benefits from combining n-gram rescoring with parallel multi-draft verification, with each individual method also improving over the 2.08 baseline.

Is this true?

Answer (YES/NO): NO